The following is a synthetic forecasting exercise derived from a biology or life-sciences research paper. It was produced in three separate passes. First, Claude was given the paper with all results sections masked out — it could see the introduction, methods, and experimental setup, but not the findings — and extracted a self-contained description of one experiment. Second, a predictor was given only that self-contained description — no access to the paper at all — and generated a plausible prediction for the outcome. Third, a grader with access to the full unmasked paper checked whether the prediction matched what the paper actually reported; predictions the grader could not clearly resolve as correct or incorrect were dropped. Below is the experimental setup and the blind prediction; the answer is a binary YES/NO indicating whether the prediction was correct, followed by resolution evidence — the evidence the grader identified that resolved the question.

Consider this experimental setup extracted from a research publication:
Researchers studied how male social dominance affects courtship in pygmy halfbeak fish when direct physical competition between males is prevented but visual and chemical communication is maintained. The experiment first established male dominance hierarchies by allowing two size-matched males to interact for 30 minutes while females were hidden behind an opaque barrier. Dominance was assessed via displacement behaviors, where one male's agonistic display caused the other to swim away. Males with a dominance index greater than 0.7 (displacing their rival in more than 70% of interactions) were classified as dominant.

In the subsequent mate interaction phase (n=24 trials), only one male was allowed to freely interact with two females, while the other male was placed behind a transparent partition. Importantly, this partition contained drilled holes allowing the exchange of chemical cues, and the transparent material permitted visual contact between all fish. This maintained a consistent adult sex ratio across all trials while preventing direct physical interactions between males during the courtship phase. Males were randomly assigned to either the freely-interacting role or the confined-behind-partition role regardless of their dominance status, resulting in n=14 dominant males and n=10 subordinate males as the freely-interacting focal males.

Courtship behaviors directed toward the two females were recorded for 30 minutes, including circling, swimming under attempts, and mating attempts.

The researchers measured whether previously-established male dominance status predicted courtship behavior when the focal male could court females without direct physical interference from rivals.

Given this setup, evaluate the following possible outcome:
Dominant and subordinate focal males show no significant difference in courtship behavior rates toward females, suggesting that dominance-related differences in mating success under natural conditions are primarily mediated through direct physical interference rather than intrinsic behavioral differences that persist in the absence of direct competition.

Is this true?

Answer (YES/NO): YES